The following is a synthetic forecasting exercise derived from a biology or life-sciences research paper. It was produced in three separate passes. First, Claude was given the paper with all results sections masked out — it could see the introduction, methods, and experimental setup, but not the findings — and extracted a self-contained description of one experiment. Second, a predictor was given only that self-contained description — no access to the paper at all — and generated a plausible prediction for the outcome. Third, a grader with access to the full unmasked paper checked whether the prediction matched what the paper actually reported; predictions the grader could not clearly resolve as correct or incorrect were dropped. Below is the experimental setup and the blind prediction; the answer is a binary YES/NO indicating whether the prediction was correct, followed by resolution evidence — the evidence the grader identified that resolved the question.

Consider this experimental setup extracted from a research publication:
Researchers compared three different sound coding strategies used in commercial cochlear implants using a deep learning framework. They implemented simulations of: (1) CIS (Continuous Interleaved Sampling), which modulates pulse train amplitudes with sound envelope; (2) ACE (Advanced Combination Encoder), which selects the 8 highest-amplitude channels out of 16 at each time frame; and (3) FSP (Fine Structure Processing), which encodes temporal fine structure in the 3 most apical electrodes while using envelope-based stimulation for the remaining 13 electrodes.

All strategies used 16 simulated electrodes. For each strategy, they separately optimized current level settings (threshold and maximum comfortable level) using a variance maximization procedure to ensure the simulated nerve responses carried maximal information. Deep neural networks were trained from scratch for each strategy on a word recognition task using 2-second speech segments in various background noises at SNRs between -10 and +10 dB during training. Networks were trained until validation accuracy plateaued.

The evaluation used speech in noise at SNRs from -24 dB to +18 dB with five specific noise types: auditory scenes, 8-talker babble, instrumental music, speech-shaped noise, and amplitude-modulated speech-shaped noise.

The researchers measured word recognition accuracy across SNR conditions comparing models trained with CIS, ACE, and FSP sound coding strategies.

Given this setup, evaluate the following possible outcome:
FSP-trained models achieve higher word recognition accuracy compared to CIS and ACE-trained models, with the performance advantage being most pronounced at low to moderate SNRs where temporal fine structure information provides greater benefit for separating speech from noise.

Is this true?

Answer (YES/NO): NO